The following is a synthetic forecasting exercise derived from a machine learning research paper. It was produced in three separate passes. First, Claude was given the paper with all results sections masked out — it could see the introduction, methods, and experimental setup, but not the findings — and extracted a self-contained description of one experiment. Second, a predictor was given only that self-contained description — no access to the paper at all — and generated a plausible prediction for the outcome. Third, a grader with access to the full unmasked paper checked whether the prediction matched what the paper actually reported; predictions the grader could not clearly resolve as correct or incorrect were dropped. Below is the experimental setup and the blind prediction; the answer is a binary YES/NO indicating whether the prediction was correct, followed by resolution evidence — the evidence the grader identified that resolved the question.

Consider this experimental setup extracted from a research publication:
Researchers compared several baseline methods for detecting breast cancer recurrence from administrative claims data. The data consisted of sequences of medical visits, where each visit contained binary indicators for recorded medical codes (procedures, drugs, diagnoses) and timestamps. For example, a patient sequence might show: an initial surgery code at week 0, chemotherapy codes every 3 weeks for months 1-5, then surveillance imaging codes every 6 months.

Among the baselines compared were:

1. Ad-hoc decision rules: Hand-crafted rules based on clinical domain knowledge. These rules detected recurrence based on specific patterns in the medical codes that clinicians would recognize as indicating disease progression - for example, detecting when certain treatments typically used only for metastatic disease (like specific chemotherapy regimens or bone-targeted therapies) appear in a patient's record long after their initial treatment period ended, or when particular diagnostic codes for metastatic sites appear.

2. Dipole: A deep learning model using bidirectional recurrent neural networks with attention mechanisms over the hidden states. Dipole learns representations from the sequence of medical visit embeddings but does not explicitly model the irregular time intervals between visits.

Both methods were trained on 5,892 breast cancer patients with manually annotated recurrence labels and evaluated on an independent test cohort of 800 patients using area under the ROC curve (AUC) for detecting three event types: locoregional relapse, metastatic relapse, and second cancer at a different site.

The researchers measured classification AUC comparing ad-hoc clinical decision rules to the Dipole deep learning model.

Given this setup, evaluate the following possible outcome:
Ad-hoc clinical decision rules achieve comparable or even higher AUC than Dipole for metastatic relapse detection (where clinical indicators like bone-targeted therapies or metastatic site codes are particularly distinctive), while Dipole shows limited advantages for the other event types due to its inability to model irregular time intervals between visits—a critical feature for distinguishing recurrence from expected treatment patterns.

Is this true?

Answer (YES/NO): NO